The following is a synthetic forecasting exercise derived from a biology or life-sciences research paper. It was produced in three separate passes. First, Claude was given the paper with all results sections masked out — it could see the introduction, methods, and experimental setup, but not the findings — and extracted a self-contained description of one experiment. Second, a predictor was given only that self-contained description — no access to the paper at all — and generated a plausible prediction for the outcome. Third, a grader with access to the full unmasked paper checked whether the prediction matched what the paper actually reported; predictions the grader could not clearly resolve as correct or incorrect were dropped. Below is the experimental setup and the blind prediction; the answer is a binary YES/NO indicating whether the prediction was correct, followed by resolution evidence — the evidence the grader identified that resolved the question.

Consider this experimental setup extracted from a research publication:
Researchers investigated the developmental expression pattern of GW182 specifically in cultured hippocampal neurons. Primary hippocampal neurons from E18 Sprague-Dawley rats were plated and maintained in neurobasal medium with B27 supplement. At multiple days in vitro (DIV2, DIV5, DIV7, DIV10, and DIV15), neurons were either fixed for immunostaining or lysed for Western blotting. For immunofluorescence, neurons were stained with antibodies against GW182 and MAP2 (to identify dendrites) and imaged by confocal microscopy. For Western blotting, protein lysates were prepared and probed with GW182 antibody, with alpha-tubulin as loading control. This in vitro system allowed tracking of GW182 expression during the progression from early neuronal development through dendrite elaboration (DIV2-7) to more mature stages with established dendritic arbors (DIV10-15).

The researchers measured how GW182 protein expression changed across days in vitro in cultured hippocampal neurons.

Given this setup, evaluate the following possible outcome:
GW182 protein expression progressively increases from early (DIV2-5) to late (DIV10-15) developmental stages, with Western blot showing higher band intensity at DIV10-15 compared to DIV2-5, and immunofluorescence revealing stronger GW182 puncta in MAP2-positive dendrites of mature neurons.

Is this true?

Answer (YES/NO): NO